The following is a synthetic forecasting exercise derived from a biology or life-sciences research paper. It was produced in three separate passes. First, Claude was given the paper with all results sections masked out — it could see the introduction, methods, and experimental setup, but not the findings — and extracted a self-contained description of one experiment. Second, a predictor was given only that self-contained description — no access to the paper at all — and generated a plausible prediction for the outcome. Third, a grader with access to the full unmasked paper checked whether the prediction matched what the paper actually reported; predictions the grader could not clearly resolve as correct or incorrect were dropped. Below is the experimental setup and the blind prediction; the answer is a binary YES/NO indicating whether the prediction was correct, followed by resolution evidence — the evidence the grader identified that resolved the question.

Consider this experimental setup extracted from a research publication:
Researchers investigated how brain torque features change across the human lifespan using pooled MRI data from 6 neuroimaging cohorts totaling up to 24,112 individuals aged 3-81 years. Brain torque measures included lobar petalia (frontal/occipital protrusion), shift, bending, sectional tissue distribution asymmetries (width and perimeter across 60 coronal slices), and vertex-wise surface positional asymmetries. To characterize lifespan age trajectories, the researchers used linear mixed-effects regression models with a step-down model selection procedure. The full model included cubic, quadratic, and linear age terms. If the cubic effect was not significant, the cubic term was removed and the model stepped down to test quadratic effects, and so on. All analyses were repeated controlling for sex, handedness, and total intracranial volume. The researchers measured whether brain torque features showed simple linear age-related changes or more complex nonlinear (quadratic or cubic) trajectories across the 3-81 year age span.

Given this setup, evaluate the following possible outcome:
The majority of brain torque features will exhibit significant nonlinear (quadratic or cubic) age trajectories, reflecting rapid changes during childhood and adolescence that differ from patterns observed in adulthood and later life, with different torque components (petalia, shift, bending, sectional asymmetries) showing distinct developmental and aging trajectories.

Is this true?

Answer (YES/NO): YES